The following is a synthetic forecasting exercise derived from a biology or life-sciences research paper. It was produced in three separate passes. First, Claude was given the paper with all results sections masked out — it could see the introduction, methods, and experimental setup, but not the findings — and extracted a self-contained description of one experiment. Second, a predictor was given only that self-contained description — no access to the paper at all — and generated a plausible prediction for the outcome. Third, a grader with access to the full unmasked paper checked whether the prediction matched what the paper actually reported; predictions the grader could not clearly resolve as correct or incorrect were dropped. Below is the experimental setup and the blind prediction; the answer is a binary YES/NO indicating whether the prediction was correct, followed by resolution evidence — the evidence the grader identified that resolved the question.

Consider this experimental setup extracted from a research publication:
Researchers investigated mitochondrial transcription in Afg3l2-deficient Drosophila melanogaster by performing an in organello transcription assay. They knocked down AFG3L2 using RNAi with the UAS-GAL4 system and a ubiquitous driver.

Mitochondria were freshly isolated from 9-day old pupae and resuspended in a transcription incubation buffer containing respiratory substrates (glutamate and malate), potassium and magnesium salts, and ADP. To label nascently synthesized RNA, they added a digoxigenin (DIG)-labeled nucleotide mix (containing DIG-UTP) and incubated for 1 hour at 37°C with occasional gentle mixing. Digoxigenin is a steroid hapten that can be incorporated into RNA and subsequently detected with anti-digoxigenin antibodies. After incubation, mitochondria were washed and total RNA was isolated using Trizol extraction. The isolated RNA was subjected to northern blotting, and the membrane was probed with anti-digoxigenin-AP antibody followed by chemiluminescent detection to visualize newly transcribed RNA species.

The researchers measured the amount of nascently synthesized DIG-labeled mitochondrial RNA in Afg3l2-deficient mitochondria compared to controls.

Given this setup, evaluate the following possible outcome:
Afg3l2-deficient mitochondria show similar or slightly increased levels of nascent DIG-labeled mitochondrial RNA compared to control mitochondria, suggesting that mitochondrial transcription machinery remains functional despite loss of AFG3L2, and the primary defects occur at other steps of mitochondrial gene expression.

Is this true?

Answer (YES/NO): NO